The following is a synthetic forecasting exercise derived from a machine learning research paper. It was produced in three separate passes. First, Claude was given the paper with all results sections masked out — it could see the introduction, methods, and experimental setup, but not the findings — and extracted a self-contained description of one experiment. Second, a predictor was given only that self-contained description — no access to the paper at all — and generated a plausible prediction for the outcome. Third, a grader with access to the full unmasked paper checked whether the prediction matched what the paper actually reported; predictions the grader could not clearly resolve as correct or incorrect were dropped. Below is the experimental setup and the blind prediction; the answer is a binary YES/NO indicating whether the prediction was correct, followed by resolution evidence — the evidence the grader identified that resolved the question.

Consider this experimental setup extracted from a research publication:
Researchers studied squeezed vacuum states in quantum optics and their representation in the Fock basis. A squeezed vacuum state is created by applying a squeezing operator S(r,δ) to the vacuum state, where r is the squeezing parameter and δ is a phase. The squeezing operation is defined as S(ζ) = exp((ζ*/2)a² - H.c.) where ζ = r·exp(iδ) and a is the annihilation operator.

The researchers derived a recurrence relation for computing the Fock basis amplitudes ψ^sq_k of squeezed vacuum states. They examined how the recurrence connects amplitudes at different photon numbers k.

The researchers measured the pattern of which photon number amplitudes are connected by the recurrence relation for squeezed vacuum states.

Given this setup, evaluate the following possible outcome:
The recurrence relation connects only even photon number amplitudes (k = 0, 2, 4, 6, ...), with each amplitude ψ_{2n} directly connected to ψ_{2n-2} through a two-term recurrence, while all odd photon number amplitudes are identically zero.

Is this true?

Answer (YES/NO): NO